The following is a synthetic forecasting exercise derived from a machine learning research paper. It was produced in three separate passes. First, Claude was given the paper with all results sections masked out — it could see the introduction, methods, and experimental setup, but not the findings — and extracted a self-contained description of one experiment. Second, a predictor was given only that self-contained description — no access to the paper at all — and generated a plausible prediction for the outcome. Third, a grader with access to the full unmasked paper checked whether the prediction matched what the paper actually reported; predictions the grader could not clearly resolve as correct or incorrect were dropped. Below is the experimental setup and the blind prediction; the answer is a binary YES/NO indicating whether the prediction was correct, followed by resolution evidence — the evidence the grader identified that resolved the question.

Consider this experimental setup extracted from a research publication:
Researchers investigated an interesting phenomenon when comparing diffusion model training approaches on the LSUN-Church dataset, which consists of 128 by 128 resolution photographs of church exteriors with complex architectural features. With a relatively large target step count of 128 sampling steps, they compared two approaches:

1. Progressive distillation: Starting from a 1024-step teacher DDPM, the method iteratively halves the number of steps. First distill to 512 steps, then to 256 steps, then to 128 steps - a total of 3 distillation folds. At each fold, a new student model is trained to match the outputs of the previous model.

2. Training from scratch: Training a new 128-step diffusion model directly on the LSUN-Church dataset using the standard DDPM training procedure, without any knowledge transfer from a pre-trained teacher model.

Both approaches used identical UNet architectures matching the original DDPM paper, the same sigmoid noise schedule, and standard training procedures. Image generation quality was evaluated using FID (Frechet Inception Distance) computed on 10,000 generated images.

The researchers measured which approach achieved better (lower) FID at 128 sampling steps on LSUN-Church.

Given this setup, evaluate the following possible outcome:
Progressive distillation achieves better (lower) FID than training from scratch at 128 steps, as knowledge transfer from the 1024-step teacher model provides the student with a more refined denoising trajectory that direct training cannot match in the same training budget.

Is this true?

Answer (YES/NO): NO